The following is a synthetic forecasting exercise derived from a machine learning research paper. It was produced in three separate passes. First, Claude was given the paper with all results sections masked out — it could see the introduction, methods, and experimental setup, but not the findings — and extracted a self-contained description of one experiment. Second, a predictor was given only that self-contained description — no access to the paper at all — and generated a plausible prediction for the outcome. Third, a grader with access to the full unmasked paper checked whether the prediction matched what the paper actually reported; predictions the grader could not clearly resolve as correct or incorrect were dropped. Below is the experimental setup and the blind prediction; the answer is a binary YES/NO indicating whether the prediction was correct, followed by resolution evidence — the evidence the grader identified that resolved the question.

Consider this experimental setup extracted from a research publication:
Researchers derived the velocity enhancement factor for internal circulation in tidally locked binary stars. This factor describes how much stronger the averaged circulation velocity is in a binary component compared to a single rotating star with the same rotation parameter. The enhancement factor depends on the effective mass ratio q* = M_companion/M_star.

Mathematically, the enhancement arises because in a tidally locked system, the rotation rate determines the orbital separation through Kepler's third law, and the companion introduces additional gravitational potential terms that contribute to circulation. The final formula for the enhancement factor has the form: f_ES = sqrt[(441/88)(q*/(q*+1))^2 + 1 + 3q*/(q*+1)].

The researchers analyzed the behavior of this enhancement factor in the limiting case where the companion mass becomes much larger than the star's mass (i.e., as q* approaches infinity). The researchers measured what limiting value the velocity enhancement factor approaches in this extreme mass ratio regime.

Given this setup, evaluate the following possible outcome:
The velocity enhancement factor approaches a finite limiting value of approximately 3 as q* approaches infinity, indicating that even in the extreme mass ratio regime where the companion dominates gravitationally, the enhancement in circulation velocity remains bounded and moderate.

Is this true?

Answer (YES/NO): YES